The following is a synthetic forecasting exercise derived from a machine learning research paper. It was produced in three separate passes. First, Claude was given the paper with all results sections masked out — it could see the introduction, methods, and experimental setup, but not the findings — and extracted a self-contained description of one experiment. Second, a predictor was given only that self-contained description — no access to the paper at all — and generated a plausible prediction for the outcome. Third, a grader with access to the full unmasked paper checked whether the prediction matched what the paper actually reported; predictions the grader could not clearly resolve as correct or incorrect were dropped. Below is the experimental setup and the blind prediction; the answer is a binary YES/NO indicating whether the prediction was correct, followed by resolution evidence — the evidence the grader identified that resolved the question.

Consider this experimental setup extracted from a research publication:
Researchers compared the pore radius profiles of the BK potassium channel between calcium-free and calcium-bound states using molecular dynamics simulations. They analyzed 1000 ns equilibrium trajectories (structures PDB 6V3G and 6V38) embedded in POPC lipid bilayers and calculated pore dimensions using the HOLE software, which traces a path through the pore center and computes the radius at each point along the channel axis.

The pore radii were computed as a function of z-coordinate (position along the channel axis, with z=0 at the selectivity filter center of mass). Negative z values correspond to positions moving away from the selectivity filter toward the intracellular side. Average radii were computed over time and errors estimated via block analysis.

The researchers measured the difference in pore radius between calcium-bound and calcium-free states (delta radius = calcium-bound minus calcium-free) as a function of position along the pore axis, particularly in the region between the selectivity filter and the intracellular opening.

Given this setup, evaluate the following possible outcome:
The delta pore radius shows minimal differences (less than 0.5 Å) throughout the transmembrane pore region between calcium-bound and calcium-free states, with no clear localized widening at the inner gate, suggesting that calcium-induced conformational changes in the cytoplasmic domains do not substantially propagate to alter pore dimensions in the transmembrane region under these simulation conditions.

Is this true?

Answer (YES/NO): NO